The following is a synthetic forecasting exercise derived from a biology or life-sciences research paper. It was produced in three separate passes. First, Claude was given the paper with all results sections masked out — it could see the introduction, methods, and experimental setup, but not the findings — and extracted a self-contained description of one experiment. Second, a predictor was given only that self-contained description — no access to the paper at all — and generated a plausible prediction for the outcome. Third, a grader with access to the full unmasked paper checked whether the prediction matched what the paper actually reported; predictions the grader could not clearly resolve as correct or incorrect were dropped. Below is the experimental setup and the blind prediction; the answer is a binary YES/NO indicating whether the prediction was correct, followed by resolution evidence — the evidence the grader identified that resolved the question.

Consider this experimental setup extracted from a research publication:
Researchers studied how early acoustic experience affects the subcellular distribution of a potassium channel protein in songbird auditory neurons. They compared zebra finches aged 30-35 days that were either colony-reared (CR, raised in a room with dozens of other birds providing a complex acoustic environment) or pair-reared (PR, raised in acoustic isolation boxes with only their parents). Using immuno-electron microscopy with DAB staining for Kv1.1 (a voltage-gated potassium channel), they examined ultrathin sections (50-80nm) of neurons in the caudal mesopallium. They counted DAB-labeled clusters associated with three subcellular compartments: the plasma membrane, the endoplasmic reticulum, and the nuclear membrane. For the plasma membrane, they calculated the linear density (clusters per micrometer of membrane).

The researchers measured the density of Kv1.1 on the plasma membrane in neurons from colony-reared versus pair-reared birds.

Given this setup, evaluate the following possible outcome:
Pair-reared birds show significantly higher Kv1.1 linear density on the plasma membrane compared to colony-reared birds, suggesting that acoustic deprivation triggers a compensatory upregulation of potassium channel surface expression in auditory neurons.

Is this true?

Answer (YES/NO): NO